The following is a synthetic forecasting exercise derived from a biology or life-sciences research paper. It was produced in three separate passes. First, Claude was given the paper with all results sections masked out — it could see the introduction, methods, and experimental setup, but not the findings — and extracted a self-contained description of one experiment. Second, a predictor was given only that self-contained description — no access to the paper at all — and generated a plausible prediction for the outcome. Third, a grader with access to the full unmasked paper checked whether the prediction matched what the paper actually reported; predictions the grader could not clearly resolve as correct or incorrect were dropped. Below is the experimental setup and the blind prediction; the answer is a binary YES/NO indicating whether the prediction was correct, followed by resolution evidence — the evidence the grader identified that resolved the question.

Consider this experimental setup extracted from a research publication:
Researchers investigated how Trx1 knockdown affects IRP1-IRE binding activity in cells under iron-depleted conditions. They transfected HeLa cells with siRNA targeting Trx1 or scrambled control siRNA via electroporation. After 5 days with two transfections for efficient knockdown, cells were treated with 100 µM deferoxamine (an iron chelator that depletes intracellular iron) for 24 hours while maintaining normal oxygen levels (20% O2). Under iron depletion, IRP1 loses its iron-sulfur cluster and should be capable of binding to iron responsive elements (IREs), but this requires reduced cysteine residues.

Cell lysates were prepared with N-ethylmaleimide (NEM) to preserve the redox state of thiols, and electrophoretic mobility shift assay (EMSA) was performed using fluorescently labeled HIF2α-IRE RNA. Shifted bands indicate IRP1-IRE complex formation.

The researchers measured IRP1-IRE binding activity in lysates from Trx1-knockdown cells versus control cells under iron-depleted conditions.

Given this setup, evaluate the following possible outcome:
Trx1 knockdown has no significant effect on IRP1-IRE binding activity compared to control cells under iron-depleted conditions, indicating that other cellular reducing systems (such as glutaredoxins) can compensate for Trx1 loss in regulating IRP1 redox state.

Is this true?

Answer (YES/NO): NO